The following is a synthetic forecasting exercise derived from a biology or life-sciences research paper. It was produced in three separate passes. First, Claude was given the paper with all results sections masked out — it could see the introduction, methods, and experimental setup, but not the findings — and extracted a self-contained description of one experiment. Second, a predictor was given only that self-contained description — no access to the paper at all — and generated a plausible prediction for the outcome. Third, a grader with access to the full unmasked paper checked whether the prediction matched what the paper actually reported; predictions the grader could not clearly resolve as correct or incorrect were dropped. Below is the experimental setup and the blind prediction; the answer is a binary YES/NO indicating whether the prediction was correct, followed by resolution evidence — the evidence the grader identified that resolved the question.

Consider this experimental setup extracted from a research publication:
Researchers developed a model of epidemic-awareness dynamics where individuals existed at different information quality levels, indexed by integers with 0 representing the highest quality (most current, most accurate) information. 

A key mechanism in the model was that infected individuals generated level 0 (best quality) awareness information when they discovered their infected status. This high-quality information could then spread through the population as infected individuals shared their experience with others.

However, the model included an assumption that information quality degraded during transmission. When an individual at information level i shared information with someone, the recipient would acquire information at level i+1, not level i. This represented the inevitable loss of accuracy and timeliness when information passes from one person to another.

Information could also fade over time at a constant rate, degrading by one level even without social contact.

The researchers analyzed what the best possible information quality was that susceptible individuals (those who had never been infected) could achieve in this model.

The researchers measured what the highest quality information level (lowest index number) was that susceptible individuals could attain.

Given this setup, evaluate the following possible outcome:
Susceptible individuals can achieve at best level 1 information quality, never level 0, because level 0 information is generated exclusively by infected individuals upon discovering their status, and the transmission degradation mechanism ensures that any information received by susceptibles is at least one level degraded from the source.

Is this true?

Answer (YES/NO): YES